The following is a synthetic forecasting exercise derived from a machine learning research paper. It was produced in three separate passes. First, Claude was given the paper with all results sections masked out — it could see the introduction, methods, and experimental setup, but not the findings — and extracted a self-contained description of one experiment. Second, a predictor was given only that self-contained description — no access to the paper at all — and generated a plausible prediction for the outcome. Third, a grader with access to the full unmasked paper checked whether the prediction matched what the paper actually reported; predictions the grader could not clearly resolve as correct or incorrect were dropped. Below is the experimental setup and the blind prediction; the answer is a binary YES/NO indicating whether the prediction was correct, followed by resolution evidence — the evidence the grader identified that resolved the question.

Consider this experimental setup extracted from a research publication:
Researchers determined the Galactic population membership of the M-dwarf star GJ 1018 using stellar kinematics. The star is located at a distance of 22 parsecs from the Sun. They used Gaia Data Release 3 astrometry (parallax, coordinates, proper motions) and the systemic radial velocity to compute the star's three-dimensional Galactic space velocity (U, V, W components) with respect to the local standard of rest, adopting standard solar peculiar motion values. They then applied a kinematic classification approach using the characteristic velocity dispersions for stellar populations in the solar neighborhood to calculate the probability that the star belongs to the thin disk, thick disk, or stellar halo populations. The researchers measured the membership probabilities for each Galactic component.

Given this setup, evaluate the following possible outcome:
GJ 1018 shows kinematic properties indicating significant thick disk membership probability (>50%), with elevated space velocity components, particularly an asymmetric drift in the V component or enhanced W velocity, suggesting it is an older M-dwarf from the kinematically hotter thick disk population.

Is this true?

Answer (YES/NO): NO